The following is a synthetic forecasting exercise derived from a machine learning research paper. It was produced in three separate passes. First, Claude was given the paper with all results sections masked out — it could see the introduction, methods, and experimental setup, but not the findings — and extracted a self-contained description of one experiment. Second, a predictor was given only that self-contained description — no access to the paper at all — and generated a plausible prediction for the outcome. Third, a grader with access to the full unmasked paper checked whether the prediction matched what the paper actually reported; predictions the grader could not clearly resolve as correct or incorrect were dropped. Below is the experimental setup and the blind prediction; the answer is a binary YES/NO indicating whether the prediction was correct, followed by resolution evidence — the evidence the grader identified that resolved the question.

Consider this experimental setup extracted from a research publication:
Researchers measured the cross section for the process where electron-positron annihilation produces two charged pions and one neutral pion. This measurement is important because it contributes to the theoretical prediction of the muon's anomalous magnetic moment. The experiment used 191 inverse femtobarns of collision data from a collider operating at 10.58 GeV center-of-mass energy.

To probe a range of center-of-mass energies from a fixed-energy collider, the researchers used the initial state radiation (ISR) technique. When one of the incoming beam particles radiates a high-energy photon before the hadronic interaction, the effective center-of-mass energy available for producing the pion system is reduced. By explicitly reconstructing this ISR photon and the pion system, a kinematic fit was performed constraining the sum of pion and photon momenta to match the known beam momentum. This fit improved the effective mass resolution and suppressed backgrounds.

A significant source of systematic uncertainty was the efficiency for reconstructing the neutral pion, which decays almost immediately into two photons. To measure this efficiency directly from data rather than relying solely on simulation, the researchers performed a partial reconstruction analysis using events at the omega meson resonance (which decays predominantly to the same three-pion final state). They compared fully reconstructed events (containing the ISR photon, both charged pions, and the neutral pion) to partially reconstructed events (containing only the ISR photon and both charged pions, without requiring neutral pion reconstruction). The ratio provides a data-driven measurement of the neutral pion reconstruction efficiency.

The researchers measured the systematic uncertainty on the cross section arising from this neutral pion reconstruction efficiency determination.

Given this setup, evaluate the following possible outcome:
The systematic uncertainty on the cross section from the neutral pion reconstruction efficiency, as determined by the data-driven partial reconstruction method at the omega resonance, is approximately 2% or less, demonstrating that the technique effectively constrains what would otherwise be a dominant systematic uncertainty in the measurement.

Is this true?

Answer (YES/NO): YES